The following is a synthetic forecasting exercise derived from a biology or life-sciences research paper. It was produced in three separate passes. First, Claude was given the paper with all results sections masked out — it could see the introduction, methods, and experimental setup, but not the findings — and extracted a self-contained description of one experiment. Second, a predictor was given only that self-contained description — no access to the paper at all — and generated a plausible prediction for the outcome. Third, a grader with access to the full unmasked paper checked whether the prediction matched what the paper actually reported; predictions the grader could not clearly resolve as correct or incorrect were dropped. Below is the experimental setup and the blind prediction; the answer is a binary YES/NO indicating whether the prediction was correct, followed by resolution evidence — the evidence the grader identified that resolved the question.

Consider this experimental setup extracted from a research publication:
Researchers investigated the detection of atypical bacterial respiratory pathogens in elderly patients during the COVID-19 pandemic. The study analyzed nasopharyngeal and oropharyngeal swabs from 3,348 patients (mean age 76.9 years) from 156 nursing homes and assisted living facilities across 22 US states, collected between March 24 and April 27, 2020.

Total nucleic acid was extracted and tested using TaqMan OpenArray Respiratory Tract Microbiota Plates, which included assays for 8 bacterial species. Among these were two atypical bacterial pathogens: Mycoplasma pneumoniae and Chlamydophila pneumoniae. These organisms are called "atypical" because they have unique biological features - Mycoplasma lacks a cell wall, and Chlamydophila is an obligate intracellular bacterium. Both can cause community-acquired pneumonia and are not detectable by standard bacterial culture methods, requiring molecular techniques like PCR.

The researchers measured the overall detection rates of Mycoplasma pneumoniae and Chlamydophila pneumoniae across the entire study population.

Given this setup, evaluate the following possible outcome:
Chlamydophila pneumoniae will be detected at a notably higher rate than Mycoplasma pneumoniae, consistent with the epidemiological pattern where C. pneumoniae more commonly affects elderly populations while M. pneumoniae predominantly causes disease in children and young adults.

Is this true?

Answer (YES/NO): NO